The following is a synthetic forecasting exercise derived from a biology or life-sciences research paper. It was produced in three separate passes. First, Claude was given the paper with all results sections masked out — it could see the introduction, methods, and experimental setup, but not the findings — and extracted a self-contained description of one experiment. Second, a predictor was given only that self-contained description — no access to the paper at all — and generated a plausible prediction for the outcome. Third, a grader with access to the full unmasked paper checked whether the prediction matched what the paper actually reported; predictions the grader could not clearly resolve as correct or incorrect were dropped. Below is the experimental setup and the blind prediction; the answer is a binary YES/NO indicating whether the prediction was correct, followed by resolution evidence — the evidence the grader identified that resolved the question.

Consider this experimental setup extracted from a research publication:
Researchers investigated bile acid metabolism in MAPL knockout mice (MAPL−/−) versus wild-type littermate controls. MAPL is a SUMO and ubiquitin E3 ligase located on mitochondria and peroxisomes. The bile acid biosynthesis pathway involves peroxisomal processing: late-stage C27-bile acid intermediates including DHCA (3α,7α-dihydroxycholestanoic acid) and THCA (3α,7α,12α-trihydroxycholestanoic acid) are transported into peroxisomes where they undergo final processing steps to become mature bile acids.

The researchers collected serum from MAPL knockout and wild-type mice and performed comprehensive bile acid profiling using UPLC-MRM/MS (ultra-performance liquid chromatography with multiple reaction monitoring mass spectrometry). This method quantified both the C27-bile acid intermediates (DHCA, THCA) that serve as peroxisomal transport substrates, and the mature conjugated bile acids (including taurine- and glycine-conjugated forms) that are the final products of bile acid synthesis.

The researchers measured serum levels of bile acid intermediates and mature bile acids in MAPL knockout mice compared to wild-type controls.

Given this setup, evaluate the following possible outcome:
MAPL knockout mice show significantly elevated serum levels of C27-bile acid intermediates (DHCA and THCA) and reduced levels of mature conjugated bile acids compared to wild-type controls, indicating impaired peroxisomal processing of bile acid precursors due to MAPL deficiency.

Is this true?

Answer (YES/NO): NO